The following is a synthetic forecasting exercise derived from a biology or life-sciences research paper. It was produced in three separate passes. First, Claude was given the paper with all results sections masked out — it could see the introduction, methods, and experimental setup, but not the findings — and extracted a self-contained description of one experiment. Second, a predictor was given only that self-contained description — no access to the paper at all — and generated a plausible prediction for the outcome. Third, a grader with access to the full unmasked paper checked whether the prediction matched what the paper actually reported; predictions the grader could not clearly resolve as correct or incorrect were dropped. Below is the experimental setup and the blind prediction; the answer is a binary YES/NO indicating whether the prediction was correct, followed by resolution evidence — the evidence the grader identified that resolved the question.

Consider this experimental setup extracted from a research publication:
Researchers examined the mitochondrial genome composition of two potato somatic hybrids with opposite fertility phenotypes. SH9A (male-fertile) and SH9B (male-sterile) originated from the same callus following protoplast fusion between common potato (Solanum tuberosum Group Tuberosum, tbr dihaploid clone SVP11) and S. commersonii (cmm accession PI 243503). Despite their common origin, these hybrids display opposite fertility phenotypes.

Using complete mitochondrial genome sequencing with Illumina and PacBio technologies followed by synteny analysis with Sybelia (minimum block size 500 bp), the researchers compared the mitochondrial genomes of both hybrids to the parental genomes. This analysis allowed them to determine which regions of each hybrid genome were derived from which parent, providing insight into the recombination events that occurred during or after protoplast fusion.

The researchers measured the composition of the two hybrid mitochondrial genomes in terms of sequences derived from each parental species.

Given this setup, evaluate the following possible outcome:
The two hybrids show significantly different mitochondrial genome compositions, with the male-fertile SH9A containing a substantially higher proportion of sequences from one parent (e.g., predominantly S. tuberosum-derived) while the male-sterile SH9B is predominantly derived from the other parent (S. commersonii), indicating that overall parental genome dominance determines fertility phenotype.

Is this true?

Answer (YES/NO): NO